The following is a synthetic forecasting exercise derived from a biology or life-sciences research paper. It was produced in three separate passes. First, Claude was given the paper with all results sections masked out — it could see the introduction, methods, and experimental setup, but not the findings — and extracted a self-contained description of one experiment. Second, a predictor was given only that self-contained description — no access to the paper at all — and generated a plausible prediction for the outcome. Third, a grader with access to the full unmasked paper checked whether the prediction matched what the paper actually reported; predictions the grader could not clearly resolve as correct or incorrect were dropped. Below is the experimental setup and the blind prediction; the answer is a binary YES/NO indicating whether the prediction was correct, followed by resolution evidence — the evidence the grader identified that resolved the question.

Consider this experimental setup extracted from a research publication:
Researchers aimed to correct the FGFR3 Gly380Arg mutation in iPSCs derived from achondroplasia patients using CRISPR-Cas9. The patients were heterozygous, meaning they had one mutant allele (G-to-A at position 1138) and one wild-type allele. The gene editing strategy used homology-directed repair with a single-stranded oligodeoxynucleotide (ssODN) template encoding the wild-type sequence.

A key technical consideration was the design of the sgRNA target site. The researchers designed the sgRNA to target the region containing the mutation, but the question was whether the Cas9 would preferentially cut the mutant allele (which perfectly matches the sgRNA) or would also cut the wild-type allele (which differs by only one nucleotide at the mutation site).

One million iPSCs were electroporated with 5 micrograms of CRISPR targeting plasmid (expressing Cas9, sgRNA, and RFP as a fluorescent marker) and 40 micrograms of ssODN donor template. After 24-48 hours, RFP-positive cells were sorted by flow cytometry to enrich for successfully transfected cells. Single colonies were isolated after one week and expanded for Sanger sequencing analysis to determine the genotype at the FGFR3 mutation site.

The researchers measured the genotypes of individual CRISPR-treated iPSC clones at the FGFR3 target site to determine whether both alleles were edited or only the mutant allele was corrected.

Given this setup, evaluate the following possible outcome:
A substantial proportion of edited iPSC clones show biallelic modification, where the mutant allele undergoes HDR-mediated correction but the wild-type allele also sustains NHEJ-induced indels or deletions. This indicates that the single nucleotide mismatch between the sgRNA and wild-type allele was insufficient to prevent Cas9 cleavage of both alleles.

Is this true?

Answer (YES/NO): YES